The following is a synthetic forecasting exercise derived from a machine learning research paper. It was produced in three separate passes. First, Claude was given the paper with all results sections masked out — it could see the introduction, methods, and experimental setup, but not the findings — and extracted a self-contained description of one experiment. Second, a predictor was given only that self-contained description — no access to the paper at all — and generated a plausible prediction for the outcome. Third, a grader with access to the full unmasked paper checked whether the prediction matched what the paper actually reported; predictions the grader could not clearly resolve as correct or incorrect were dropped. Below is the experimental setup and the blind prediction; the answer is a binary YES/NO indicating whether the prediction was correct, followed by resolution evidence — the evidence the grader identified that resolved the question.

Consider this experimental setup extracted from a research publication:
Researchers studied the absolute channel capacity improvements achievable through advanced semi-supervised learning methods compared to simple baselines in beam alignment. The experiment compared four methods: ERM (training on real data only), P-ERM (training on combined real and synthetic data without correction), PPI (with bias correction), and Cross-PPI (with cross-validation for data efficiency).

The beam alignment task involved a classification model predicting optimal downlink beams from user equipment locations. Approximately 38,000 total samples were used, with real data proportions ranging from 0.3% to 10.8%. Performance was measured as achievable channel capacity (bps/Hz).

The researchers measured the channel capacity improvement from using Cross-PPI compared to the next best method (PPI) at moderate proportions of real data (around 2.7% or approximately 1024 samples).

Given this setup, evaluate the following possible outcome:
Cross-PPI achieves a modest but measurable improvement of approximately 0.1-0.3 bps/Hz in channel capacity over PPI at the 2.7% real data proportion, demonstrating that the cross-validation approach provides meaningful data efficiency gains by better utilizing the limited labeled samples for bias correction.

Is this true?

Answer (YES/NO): NO